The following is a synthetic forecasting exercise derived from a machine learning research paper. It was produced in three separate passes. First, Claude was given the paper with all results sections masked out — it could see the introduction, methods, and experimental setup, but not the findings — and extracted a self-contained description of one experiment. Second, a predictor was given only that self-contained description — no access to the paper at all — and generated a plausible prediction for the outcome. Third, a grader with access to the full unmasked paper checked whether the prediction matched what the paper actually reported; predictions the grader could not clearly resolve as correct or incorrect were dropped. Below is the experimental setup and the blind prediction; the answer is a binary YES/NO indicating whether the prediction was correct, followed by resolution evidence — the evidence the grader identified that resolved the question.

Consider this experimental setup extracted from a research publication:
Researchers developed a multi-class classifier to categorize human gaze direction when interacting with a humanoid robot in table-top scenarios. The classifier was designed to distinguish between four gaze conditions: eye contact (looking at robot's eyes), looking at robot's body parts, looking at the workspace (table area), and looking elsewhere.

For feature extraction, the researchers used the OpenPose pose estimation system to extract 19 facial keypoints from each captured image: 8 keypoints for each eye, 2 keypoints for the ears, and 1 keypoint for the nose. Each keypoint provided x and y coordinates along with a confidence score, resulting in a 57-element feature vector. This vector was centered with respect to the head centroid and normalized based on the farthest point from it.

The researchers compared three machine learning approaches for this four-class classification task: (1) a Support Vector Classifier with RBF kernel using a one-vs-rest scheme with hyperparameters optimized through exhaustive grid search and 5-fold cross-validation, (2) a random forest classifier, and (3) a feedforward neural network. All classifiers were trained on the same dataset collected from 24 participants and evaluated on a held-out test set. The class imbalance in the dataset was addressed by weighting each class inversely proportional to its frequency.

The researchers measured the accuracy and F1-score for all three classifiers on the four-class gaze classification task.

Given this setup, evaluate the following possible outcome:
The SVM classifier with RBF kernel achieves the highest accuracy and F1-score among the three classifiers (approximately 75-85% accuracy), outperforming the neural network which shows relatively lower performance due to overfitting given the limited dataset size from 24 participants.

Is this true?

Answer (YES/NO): NO